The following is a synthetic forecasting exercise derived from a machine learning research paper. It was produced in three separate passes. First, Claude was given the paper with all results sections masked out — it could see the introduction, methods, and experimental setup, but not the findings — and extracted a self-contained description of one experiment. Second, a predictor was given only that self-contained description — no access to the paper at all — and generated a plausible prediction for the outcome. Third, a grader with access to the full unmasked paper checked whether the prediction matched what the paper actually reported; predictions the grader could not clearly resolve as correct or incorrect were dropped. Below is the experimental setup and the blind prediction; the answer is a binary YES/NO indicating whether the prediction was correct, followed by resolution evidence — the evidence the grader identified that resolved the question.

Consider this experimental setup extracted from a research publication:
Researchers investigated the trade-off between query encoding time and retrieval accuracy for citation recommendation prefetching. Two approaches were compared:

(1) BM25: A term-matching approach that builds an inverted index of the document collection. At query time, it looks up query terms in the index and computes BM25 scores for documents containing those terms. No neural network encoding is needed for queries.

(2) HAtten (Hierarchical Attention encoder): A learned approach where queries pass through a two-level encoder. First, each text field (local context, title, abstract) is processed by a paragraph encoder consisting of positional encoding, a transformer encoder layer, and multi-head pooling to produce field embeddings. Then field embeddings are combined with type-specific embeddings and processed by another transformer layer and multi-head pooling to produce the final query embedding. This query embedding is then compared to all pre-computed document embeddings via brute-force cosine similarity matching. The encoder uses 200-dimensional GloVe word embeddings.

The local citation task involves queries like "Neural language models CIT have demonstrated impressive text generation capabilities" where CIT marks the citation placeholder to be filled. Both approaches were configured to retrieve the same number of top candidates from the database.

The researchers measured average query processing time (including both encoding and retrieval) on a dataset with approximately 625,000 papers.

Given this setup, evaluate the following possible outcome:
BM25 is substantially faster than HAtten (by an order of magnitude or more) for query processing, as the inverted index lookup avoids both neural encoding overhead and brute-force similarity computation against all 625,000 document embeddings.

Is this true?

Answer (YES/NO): NO